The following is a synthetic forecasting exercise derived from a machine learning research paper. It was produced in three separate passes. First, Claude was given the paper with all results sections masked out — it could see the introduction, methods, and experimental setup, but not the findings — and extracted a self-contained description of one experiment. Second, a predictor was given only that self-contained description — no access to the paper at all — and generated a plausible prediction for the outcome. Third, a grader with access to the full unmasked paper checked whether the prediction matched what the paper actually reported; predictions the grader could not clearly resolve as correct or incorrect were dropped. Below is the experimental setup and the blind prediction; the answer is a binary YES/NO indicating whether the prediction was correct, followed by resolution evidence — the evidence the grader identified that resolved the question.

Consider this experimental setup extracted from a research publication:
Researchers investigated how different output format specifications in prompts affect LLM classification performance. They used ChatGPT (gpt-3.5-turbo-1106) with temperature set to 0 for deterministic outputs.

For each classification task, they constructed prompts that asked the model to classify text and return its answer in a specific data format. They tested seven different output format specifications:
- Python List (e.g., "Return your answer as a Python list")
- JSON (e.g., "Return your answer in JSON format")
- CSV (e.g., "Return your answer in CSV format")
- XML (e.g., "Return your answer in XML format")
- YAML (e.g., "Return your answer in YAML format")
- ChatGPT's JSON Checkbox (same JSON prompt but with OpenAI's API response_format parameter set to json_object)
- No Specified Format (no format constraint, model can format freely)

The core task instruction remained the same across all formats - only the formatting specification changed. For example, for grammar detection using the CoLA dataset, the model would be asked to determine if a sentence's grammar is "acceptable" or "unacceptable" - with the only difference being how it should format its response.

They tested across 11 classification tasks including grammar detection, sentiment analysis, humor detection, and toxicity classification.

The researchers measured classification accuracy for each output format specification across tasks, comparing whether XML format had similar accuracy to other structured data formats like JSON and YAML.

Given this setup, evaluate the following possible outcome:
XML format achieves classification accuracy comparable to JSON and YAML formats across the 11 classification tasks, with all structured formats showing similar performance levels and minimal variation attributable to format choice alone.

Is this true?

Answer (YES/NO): NO